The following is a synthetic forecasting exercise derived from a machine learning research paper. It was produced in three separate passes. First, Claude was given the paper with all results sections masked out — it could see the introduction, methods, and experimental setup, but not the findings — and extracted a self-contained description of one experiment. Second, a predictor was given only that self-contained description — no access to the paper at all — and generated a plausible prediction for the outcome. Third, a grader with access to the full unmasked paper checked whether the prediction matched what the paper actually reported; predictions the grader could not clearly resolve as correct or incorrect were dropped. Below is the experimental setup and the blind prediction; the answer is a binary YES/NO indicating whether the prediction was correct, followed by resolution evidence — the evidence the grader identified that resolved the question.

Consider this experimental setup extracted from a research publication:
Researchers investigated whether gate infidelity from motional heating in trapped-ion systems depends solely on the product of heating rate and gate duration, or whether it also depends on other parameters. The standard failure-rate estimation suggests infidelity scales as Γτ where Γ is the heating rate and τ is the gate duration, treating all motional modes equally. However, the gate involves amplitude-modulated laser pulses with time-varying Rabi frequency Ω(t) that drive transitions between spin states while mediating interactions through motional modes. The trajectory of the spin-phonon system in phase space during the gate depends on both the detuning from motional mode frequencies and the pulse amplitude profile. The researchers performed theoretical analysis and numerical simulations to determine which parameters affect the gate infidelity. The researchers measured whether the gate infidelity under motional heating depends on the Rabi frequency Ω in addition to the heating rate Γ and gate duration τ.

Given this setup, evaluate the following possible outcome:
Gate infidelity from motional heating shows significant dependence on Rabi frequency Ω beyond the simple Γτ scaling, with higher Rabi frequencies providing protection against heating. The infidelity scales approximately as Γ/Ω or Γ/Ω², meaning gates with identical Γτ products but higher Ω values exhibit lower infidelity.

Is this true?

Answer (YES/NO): NO